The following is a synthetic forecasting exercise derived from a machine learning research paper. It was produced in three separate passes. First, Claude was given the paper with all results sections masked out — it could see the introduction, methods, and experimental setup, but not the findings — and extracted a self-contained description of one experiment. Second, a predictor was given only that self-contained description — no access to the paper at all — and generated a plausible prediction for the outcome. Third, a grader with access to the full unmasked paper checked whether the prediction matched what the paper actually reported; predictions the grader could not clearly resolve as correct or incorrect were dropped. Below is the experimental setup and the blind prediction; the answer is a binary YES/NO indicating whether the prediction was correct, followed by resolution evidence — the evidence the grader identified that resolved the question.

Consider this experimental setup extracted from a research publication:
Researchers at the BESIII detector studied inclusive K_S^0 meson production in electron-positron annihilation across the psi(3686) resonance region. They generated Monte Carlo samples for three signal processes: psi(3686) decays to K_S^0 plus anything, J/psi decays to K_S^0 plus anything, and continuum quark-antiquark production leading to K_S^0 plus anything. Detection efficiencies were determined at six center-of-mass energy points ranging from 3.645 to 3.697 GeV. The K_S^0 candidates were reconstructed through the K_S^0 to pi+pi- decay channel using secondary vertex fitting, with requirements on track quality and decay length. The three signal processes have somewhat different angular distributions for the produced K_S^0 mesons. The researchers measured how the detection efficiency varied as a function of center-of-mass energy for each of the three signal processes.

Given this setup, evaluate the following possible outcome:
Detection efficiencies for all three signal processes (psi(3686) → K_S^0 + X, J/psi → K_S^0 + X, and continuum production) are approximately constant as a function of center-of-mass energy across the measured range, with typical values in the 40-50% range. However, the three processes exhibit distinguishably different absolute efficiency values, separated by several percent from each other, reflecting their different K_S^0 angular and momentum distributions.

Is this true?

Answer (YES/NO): NO